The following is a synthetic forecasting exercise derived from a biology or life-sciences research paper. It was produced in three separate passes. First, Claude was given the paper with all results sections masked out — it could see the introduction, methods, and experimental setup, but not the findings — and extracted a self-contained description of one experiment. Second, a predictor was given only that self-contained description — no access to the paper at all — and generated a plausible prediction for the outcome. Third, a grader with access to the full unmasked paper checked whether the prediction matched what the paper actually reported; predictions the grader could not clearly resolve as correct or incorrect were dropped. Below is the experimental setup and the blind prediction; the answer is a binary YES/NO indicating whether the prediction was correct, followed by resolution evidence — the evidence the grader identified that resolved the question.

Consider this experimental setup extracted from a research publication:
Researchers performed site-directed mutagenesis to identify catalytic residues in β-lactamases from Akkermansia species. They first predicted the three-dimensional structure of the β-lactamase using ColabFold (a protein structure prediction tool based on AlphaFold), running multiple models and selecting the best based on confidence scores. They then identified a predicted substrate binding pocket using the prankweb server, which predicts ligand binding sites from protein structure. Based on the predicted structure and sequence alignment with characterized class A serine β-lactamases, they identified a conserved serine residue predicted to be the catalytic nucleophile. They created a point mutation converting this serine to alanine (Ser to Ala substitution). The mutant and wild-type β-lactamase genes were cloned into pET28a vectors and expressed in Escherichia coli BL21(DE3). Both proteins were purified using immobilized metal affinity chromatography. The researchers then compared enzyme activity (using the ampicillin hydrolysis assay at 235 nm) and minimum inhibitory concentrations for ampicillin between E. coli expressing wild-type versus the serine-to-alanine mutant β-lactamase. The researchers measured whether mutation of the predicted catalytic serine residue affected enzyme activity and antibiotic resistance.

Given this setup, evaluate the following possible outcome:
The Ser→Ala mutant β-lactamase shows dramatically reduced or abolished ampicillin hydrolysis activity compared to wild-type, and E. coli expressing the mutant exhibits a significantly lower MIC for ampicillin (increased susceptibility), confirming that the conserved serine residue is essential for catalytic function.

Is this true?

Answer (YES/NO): YES